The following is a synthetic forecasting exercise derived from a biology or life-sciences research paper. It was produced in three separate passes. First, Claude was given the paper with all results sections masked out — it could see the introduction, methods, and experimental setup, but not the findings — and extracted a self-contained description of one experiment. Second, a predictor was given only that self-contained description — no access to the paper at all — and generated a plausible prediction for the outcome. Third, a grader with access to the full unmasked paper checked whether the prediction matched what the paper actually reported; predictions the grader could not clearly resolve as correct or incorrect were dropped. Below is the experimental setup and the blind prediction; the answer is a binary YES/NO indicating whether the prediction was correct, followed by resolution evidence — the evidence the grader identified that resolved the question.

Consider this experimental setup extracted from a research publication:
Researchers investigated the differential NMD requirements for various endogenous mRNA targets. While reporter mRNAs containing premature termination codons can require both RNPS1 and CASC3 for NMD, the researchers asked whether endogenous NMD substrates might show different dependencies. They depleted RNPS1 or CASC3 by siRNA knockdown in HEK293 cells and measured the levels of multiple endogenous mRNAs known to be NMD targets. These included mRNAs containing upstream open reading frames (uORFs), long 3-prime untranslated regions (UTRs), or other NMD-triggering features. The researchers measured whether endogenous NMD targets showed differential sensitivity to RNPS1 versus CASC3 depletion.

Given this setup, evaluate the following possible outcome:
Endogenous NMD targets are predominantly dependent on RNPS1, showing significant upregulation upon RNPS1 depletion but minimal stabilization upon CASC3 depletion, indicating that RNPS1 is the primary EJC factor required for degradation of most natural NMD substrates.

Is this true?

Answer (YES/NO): YES